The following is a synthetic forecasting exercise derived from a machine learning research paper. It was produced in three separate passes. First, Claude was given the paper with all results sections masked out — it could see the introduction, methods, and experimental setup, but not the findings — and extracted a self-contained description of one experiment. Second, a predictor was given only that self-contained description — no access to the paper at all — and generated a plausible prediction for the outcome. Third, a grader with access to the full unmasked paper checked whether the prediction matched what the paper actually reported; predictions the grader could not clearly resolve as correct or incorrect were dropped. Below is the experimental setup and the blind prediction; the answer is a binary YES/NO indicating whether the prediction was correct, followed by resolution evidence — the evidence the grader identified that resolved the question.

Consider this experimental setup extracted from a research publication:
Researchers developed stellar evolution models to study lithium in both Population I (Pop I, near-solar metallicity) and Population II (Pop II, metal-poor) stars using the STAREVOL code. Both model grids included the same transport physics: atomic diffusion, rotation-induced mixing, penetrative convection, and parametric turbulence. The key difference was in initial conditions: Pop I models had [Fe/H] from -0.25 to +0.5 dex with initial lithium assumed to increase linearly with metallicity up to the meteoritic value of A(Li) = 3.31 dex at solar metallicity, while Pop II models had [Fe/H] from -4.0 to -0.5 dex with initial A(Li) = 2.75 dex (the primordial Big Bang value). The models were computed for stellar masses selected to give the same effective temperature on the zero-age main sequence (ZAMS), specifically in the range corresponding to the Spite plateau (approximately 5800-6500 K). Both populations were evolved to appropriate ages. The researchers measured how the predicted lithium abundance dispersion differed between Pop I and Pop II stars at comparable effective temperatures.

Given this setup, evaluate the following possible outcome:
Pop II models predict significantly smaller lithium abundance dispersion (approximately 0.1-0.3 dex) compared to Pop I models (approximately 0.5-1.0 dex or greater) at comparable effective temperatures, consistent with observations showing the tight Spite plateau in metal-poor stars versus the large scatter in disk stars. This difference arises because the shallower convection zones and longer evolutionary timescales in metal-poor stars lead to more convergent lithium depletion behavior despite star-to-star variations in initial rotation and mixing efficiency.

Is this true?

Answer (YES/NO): NO